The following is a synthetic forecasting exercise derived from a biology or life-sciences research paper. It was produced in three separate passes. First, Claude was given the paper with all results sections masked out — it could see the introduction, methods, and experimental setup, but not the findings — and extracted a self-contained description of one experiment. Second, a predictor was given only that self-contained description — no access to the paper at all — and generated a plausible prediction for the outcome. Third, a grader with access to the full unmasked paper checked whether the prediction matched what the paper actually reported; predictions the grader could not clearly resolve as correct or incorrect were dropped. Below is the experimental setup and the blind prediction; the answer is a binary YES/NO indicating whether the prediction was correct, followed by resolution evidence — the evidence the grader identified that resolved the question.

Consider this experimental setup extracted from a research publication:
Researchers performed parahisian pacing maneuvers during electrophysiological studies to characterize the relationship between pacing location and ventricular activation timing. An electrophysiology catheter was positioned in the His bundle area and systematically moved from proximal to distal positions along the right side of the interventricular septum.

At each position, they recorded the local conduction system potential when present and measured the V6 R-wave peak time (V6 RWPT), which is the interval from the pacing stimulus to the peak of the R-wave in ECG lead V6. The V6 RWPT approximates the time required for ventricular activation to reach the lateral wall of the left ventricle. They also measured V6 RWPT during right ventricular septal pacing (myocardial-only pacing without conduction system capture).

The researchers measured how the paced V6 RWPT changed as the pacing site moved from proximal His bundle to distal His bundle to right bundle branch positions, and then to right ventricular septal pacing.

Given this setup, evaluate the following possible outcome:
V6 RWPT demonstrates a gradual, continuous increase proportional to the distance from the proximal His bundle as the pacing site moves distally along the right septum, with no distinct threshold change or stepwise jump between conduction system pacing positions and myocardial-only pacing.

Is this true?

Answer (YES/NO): NO